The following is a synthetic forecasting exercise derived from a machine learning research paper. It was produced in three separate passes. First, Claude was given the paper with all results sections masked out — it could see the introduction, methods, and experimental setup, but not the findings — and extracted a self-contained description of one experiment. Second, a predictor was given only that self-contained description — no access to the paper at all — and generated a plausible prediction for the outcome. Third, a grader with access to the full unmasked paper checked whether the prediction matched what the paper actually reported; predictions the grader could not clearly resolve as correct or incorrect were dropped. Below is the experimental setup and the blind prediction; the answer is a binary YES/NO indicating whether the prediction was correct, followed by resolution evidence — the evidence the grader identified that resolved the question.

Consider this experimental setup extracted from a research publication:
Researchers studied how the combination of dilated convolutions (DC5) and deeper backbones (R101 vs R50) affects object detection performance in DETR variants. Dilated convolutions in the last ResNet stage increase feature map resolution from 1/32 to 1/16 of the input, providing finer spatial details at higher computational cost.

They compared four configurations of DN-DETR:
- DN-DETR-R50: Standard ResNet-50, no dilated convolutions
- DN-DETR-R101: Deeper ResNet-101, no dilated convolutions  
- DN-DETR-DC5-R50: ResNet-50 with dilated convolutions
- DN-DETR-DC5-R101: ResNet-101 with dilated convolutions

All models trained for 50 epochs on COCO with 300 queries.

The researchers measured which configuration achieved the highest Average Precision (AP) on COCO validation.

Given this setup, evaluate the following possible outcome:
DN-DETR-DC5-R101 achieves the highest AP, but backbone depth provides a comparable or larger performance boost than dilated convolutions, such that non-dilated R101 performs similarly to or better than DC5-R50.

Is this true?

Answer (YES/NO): NO